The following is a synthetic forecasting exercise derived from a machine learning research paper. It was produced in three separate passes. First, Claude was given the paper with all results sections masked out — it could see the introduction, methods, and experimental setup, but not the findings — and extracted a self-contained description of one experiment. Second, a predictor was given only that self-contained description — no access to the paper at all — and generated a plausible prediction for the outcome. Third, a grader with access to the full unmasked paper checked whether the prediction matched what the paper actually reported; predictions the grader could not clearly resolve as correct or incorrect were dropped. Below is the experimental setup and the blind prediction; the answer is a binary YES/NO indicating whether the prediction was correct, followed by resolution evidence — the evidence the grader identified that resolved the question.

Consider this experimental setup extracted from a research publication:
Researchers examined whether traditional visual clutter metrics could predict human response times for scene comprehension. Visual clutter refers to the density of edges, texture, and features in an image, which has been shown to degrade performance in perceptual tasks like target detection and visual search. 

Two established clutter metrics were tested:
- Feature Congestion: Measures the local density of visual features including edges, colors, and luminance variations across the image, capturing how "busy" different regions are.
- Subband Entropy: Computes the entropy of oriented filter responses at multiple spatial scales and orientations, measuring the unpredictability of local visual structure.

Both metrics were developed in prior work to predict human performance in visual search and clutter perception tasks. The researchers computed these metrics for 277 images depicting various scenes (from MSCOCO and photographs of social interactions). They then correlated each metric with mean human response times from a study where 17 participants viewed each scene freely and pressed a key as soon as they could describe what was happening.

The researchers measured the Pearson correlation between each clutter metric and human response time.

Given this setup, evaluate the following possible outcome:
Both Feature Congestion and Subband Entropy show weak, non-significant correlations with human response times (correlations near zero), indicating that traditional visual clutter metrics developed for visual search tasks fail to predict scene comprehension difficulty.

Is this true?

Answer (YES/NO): YES